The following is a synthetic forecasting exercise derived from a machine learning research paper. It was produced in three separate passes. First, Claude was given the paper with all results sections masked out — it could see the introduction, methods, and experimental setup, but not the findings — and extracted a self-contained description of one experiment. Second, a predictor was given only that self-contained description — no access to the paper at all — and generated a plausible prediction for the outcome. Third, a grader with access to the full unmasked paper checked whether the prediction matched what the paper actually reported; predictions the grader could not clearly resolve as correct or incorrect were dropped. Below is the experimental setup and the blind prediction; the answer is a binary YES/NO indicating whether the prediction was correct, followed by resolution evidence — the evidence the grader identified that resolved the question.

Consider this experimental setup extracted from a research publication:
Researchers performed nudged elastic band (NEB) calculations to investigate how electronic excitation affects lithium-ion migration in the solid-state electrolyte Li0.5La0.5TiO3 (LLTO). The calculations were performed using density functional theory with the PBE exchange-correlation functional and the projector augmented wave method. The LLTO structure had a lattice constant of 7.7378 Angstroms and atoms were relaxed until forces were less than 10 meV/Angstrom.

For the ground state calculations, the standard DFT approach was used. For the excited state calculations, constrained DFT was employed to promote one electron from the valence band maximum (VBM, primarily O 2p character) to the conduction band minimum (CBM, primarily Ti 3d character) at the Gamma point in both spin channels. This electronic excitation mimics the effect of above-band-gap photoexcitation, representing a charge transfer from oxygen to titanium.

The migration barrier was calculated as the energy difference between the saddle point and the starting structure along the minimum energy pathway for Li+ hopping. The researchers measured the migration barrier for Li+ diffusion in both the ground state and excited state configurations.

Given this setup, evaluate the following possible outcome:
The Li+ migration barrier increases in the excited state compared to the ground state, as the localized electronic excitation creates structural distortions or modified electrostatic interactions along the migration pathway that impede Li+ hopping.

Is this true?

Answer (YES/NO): NO